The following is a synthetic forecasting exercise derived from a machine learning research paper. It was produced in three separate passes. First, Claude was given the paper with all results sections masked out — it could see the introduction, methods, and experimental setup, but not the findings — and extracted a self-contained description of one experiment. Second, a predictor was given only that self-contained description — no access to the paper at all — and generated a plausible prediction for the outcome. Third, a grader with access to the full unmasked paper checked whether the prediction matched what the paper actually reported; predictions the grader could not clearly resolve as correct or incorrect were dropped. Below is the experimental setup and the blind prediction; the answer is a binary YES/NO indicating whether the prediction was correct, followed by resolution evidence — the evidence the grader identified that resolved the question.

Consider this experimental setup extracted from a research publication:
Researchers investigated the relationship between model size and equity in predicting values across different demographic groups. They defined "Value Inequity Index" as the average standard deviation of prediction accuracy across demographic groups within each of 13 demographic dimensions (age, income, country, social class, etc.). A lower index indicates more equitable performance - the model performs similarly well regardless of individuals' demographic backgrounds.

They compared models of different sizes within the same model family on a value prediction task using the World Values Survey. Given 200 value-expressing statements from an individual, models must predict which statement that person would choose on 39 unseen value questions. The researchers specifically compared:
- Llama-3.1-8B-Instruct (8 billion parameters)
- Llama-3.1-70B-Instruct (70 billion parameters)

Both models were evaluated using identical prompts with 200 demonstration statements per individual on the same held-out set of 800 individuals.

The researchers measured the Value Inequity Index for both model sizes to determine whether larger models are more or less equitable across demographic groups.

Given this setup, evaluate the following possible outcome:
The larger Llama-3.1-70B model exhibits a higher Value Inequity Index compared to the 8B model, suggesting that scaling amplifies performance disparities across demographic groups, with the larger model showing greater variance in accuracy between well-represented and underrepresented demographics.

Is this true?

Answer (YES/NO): NO